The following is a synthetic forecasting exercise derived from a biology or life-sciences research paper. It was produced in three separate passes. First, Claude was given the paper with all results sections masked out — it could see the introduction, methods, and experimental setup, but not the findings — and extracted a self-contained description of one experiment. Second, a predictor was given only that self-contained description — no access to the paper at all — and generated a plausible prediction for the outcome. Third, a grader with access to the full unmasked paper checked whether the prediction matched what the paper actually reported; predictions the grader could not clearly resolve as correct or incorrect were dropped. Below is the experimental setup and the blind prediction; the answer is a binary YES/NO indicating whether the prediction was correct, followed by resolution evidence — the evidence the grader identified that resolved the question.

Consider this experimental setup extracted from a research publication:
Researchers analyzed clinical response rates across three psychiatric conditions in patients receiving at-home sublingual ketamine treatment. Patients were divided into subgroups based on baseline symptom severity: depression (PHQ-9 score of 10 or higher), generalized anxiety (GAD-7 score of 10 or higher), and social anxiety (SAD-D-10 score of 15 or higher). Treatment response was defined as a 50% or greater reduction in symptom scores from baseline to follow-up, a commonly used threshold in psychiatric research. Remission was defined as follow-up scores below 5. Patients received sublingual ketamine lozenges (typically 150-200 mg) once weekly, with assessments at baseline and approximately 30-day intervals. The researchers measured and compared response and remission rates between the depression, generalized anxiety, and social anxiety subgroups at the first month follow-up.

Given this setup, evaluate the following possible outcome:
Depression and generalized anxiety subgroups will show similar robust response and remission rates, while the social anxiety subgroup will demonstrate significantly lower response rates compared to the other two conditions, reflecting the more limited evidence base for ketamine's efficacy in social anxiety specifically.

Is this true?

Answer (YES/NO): NO